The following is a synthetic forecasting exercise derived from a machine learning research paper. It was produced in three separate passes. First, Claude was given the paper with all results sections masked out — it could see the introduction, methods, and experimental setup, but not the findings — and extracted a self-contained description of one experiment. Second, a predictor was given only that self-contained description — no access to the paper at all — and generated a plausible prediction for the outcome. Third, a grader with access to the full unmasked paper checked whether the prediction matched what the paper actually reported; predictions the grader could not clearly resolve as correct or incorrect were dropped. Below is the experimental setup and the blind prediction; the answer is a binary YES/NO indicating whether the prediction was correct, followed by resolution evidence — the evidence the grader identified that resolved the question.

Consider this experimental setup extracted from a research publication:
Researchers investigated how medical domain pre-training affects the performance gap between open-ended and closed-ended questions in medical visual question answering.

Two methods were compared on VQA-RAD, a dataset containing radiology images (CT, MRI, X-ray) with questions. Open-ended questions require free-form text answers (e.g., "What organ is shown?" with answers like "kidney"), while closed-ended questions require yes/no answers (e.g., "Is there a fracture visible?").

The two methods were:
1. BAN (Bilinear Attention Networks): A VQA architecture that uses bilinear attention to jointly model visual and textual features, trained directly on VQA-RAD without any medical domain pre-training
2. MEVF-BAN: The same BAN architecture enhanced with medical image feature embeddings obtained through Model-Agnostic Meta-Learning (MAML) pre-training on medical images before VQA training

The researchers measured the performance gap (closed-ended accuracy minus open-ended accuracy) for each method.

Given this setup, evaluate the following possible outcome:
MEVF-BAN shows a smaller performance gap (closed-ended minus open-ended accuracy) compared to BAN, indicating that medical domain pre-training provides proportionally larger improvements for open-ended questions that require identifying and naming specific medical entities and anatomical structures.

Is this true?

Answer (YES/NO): YES